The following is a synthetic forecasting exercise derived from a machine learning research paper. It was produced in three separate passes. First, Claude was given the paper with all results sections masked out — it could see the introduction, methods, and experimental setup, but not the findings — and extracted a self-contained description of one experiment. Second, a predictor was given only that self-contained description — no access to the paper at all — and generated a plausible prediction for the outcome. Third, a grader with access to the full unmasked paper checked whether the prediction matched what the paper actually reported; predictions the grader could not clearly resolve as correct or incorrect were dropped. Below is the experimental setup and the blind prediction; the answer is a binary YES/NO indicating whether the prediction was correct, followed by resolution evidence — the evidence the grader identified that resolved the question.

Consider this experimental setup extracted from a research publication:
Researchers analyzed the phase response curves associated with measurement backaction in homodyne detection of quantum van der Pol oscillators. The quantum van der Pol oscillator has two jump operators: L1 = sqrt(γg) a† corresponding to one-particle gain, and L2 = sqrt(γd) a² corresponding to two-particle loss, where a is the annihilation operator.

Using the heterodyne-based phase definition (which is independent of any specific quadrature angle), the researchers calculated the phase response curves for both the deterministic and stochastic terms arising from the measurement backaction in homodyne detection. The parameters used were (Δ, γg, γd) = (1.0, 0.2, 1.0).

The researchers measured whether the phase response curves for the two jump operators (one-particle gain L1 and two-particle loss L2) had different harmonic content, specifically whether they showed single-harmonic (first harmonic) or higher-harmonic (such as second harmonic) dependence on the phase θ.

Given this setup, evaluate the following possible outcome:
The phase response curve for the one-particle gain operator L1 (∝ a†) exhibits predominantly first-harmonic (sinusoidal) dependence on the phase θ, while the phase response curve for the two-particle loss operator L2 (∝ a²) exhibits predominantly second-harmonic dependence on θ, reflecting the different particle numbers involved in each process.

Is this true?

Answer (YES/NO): YES